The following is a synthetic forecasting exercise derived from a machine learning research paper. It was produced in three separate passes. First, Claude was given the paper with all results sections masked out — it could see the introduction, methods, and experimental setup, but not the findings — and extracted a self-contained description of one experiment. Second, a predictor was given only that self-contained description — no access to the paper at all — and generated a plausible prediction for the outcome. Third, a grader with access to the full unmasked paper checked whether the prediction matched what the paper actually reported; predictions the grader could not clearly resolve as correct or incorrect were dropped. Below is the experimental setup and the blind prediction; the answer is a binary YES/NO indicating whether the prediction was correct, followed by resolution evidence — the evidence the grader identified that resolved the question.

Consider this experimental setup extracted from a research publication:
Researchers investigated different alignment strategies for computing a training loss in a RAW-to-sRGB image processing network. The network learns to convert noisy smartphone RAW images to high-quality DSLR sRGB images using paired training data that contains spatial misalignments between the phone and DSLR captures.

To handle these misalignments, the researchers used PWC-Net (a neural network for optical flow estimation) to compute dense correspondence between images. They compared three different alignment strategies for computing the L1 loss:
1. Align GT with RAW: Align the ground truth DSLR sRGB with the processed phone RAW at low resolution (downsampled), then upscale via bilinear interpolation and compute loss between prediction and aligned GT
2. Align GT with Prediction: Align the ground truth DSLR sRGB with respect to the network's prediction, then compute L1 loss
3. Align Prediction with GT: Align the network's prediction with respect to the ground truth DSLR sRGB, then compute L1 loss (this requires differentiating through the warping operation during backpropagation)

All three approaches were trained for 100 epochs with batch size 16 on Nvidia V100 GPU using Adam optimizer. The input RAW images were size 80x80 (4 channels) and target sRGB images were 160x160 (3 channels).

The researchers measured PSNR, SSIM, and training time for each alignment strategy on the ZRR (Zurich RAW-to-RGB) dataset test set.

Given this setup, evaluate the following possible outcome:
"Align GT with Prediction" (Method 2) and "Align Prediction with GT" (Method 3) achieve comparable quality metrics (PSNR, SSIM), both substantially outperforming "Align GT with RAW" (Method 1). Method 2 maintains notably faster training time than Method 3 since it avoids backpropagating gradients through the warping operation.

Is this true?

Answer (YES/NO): NO